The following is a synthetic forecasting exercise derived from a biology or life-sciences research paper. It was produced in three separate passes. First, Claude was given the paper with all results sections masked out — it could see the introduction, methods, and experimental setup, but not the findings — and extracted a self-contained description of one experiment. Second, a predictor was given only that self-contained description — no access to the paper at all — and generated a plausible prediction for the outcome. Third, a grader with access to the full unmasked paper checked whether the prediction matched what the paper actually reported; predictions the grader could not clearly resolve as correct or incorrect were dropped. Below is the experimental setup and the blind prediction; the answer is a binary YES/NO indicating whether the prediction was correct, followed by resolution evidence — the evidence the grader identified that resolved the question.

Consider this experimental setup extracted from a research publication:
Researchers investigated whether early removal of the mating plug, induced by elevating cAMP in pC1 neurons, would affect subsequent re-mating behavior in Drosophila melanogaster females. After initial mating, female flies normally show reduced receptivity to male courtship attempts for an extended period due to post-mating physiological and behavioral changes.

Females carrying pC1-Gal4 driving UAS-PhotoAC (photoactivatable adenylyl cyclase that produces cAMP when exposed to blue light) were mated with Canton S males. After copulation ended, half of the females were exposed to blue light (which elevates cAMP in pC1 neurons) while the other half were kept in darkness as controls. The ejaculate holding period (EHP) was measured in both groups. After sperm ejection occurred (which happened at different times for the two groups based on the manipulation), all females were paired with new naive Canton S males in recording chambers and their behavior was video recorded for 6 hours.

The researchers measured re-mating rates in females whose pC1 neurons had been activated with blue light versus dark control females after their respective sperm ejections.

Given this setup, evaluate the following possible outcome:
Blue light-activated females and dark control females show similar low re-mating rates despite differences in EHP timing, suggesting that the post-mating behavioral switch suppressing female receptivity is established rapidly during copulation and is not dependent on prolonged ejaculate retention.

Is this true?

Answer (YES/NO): NO